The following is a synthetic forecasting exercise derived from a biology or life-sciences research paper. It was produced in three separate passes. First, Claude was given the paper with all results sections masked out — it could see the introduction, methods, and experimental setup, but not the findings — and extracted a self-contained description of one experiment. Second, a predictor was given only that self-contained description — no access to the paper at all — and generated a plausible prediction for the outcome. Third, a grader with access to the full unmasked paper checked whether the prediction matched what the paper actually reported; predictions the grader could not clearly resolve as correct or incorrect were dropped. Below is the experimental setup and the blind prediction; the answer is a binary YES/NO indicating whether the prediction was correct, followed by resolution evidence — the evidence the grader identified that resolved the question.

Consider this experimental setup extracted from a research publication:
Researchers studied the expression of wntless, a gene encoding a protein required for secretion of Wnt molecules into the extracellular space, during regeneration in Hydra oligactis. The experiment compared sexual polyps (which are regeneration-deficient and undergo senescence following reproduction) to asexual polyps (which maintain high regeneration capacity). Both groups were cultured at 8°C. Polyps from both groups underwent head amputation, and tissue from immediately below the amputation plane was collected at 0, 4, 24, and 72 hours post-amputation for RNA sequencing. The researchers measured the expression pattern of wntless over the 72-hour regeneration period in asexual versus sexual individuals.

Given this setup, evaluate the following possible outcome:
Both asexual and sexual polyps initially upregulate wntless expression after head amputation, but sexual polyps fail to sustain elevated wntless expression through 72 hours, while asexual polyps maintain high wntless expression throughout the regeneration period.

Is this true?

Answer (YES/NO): NO